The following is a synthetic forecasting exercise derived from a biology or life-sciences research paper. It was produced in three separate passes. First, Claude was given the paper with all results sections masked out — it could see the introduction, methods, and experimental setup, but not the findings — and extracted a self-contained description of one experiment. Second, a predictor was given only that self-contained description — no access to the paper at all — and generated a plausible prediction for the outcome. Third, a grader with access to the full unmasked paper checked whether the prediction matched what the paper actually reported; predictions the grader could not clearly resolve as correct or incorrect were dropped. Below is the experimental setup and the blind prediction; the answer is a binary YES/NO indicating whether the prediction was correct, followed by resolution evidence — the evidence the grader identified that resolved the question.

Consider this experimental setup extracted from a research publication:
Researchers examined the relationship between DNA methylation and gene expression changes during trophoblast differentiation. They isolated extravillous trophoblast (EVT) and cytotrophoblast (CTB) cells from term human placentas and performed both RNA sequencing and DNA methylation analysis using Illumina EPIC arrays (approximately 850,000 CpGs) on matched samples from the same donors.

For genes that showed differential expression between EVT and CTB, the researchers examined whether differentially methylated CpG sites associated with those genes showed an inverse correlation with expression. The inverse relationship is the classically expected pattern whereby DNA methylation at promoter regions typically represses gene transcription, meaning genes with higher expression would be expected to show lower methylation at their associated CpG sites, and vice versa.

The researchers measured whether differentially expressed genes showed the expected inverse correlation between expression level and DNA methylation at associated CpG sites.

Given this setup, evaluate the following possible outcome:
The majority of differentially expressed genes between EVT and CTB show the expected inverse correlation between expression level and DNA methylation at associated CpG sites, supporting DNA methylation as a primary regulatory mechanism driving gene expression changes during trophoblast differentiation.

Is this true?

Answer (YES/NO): NO